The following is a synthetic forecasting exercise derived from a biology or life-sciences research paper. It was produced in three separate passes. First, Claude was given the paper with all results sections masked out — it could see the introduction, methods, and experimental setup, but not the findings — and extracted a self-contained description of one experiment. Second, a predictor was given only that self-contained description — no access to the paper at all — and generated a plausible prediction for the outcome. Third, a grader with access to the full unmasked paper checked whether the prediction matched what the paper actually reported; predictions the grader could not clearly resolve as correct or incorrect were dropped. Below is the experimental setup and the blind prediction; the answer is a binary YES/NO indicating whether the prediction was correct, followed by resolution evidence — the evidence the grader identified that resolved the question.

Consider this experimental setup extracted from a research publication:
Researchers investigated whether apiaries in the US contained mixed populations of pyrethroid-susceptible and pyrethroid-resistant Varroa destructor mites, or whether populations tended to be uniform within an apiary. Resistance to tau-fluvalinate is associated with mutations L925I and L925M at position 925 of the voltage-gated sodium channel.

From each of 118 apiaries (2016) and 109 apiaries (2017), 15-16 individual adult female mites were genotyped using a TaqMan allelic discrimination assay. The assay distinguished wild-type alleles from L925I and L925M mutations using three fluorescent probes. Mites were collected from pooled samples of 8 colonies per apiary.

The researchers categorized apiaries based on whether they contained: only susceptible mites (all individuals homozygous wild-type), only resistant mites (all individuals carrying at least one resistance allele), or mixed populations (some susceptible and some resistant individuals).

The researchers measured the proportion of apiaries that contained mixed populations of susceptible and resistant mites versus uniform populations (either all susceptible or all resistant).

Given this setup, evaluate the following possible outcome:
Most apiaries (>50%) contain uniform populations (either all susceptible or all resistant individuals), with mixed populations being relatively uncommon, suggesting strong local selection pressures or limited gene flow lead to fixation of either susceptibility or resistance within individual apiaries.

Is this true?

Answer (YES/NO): NO